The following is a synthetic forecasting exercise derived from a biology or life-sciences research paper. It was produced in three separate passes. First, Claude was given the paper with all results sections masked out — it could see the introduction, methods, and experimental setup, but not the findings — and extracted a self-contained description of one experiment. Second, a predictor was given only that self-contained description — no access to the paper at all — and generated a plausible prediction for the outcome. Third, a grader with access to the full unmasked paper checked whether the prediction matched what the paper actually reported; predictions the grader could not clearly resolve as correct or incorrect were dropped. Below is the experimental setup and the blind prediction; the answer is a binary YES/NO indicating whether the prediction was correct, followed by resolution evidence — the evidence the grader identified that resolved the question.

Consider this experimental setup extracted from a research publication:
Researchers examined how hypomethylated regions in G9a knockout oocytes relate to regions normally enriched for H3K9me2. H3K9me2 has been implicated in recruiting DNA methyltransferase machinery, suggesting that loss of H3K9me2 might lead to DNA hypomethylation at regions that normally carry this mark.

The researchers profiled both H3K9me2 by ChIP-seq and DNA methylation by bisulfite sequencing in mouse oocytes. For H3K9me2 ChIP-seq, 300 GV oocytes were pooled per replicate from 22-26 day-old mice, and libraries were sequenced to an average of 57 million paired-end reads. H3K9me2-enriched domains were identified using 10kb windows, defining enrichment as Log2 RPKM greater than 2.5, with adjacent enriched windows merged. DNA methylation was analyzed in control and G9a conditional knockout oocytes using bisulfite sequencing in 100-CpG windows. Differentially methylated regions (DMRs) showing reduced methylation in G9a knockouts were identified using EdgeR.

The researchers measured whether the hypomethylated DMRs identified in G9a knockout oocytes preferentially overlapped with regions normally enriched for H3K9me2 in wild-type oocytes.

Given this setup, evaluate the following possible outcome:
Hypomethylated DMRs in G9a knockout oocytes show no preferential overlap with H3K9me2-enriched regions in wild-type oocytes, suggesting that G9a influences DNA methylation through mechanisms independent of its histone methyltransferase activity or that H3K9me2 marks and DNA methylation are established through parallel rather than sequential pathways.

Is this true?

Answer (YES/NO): YES